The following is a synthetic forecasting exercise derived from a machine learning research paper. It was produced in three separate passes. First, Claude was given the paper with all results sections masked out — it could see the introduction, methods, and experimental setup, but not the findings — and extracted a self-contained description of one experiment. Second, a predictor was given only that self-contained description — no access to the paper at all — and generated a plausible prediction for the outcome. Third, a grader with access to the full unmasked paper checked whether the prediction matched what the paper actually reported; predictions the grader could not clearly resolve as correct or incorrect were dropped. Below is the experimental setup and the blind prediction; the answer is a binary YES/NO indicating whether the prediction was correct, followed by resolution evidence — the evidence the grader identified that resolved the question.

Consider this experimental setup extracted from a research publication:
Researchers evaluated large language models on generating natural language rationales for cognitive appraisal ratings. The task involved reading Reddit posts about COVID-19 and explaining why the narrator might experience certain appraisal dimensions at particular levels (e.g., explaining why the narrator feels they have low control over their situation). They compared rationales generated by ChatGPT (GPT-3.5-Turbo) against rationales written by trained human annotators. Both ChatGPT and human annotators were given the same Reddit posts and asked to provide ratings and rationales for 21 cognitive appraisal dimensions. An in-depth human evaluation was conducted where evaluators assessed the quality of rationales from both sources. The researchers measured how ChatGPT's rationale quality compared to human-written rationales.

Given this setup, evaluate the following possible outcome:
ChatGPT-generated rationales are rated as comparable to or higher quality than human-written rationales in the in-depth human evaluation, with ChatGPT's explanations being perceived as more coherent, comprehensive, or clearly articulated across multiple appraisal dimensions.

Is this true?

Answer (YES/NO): YES